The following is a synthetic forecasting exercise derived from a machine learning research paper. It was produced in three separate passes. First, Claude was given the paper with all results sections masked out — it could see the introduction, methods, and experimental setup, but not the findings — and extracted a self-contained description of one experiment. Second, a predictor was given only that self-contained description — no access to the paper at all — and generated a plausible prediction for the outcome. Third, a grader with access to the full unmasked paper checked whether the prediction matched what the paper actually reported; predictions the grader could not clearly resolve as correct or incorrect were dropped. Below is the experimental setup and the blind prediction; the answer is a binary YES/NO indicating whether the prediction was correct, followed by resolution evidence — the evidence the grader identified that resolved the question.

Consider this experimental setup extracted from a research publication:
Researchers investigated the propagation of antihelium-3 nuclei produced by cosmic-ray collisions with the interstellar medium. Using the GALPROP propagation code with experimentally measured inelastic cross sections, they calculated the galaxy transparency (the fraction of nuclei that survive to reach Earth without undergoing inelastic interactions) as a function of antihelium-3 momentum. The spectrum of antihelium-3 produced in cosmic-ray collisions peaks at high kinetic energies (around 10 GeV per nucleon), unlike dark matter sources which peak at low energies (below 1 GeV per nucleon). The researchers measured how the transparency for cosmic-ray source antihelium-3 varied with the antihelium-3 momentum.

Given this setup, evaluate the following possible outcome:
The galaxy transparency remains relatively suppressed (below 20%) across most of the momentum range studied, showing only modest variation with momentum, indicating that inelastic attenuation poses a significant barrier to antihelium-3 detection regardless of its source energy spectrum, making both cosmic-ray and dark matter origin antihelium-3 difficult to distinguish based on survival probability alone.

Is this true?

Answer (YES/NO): NO